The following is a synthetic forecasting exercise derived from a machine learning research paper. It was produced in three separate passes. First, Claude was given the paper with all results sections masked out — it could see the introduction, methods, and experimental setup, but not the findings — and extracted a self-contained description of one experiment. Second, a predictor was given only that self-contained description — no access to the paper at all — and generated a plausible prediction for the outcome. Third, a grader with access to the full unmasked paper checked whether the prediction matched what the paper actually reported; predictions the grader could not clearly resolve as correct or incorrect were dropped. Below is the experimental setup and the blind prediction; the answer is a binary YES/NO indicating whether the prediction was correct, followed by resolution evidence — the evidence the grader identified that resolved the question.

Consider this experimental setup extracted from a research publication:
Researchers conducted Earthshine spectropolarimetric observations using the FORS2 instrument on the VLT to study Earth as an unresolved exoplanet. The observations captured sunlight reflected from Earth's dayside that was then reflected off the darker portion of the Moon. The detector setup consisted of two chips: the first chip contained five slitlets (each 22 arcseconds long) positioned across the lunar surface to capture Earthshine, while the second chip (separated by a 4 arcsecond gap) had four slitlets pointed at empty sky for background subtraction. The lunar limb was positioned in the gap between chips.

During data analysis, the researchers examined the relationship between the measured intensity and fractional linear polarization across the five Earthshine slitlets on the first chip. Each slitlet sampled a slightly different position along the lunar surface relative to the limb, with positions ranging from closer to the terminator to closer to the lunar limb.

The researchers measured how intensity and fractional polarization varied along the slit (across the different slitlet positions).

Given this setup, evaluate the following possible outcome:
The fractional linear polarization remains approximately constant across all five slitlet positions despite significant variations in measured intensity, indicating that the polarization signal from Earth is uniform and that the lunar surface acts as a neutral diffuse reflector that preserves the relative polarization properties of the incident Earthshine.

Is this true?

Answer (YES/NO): NO